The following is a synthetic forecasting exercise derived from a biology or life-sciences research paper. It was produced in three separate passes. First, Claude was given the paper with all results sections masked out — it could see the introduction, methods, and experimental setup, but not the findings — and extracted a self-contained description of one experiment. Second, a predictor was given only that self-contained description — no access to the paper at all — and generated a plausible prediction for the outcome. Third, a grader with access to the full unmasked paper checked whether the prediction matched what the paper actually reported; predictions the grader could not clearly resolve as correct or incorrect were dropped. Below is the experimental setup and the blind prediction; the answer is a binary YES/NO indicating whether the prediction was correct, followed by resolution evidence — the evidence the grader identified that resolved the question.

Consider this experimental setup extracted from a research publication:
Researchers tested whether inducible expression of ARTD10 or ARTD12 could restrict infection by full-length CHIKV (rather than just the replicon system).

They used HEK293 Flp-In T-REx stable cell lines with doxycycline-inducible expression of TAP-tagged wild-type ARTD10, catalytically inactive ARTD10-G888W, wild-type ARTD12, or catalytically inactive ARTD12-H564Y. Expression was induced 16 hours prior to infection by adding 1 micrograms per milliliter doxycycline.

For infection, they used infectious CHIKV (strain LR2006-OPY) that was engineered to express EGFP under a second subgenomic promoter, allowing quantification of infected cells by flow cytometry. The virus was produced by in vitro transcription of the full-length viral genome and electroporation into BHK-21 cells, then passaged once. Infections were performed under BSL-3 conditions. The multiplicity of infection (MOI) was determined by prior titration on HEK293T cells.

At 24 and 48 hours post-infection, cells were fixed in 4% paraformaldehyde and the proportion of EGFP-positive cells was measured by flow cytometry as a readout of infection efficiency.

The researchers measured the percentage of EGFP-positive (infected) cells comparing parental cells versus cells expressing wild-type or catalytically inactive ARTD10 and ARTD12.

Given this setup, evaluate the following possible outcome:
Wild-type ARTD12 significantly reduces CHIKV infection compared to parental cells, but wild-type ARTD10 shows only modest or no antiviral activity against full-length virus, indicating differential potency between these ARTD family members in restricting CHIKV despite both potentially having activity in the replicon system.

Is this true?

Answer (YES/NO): NO